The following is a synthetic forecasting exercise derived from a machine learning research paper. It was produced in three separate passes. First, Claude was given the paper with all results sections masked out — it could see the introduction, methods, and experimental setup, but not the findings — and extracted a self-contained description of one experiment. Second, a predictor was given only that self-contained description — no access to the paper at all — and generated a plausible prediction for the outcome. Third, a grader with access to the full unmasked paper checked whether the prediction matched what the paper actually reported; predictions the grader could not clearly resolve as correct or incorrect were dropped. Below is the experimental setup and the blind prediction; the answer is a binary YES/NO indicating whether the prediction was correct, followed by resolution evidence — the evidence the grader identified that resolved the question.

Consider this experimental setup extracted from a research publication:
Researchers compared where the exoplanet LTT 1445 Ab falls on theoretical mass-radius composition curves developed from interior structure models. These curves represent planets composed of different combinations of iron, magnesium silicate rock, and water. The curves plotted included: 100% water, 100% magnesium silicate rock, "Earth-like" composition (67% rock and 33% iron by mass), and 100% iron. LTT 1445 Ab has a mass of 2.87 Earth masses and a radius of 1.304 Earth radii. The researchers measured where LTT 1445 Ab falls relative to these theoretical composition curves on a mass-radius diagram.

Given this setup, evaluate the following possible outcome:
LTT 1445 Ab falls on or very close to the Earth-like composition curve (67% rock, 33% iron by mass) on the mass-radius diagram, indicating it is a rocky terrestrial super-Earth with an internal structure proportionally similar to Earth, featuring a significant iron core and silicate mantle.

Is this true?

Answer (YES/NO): YES